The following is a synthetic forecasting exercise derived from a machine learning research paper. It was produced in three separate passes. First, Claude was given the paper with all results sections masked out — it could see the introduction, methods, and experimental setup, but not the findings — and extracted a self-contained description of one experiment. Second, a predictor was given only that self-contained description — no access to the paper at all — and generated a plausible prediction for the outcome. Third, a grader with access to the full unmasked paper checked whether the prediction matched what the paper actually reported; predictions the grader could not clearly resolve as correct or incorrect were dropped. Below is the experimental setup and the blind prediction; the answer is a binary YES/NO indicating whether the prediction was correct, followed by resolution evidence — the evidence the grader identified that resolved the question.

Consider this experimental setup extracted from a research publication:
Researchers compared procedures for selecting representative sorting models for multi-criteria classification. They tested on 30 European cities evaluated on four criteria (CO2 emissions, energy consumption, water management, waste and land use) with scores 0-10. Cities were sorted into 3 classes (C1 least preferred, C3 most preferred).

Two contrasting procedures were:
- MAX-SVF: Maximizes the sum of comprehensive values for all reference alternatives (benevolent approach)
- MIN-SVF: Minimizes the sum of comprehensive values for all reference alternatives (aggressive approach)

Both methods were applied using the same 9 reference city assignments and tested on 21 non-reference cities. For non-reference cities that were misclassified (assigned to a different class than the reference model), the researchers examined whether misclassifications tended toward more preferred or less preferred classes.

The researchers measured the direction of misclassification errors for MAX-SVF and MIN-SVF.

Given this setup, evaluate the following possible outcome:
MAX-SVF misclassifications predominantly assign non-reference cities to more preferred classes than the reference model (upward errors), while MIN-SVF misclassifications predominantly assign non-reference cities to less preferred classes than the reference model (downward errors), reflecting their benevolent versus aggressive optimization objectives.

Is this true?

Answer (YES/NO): YES